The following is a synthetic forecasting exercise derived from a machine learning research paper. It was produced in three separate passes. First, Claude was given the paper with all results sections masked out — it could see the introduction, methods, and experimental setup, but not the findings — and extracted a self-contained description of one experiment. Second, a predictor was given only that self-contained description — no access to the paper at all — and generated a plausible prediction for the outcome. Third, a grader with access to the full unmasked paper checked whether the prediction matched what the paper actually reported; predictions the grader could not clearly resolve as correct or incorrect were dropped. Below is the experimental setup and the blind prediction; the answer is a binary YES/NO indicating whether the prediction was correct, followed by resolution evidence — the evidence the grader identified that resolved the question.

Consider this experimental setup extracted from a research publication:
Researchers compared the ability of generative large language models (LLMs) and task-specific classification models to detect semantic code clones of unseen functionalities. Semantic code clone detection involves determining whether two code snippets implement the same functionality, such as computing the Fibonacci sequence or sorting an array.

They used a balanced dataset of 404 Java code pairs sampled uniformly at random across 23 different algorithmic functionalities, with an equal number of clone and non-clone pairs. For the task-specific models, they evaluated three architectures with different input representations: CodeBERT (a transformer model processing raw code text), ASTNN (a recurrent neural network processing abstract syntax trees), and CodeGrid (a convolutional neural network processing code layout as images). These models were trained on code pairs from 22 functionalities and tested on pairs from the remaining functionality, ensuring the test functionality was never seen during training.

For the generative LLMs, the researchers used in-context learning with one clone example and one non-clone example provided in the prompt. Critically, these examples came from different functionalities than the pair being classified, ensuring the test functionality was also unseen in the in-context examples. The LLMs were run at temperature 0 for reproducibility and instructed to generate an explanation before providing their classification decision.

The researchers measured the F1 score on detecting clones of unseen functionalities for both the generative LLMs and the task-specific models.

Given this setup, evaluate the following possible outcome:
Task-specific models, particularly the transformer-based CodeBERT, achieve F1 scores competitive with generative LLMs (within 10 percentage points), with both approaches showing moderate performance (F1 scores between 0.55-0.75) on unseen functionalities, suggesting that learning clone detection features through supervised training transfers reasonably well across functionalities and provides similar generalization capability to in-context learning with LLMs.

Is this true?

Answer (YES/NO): NO